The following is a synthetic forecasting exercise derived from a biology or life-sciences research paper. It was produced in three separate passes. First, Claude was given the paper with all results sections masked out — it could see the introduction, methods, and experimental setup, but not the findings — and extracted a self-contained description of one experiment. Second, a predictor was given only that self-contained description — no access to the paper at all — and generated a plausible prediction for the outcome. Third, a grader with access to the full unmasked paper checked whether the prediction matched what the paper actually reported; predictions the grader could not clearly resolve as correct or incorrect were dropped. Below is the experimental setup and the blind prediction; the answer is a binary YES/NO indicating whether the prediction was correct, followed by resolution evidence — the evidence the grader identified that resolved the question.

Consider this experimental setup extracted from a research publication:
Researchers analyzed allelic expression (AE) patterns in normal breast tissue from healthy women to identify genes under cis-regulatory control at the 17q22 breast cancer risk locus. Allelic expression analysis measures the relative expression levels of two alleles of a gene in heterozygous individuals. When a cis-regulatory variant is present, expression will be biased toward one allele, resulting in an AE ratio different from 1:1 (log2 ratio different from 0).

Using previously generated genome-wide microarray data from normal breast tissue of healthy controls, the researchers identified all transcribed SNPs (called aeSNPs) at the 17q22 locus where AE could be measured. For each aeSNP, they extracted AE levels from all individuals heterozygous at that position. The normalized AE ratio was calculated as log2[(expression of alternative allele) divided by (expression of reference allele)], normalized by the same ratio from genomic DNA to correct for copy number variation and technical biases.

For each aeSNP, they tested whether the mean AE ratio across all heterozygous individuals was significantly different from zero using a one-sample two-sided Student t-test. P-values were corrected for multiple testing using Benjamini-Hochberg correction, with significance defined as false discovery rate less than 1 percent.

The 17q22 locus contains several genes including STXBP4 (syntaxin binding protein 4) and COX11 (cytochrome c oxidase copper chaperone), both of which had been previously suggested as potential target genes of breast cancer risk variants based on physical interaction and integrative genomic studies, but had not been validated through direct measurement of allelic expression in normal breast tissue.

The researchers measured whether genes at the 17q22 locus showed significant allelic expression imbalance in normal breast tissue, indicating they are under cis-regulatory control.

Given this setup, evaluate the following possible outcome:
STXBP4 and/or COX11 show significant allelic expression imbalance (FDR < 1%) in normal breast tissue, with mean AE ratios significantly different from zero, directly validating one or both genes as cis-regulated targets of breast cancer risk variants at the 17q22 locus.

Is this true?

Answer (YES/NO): YES